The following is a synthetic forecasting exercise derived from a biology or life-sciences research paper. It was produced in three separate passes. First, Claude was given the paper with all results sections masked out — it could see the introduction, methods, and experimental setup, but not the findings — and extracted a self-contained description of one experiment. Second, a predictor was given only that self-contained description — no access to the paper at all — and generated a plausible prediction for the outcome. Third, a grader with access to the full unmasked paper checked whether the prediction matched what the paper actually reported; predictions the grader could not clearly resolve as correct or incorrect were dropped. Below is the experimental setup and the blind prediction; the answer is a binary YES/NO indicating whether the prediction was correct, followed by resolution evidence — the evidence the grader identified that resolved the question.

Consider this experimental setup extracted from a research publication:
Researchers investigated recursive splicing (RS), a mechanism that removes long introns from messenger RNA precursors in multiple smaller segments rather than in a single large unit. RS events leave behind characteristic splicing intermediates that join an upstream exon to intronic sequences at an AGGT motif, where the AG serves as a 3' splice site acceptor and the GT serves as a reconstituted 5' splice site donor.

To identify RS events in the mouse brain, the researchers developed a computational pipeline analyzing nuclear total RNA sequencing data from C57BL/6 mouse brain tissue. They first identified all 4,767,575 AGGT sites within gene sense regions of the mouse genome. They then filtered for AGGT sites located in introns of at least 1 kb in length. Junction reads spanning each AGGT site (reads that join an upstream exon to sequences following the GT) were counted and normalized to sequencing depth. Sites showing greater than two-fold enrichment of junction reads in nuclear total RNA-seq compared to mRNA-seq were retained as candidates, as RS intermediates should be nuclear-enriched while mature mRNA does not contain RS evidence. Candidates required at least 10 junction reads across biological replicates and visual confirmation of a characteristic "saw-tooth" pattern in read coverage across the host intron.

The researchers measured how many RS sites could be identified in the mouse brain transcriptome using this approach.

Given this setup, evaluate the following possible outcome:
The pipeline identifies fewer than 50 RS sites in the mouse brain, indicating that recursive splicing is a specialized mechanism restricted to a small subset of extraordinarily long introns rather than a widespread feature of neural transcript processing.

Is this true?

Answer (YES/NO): YES